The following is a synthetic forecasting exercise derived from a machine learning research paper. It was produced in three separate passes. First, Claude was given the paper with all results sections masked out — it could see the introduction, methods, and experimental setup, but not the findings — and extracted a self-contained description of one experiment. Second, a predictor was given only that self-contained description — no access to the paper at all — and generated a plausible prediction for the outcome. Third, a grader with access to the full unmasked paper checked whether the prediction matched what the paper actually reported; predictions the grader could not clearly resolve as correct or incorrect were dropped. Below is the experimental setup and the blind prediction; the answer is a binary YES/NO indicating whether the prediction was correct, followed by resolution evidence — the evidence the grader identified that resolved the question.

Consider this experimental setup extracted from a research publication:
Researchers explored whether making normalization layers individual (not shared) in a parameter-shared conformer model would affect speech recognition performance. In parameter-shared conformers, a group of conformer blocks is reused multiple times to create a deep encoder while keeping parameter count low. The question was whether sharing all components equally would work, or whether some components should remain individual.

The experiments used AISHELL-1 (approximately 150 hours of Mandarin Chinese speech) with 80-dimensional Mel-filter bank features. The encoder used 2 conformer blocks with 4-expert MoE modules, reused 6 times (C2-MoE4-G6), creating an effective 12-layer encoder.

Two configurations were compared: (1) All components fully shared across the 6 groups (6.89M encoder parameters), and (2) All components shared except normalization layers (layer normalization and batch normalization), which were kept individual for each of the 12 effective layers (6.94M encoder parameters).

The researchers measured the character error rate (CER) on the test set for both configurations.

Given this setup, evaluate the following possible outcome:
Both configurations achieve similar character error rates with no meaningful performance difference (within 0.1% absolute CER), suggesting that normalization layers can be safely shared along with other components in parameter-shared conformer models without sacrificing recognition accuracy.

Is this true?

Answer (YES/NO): NO